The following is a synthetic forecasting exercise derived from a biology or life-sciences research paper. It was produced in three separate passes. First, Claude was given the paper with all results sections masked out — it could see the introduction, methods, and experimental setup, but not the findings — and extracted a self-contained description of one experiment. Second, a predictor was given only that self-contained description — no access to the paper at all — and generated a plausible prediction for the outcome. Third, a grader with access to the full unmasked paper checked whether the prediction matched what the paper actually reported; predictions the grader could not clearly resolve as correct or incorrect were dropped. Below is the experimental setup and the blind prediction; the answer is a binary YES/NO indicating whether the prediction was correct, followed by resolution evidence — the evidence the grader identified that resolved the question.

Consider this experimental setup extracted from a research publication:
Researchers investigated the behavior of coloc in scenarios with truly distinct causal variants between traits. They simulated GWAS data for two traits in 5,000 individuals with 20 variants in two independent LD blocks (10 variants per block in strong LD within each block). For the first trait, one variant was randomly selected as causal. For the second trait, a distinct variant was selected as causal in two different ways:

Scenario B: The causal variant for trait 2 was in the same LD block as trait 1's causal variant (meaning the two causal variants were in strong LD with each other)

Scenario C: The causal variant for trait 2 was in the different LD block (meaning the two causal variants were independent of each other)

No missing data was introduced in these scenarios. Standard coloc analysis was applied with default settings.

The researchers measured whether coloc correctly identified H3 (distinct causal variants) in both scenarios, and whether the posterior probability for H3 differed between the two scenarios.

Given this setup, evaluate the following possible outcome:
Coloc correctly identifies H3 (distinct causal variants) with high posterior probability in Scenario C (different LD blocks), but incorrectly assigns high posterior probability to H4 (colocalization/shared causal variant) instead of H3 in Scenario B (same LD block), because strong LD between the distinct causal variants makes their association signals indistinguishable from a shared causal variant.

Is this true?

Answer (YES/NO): NO